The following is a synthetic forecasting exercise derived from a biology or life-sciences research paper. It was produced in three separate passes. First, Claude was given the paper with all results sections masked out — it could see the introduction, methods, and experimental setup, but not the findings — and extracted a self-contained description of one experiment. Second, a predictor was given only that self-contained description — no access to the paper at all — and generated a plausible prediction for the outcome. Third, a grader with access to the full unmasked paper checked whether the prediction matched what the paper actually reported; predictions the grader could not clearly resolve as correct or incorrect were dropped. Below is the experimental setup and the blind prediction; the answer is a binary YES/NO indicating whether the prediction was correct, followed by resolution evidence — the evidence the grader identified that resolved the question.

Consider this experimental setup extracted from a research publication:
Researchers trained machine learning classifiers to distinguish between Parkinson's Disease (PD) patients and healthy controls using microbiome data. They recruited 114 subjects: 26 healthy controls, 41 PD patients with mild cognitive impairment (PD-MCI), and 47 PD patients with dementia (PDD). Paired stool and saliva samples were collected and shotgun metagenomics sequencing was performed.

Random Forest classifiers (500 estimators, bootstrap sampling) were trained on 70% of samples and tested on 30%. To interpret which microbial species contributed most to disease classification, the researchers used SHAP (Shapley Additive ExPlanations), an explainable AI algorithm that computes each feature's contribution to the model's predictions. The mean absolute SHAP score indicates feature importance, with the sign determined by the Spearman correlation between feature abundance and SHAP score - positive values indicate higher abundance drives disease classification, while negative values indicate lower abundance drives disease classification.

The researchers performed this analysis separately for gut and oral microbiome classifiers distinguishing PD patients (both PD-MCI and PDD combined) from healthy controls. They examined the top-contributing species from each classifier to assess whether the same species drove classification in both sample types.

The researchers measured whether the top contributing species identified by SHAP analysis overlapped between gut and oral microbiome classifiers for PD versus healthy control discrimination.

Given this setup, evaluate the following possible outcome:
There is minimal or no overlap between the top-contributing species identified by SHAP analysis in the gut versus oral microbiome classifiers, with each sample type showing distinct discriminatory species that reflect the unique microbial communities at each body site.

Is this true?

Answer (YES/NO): YES